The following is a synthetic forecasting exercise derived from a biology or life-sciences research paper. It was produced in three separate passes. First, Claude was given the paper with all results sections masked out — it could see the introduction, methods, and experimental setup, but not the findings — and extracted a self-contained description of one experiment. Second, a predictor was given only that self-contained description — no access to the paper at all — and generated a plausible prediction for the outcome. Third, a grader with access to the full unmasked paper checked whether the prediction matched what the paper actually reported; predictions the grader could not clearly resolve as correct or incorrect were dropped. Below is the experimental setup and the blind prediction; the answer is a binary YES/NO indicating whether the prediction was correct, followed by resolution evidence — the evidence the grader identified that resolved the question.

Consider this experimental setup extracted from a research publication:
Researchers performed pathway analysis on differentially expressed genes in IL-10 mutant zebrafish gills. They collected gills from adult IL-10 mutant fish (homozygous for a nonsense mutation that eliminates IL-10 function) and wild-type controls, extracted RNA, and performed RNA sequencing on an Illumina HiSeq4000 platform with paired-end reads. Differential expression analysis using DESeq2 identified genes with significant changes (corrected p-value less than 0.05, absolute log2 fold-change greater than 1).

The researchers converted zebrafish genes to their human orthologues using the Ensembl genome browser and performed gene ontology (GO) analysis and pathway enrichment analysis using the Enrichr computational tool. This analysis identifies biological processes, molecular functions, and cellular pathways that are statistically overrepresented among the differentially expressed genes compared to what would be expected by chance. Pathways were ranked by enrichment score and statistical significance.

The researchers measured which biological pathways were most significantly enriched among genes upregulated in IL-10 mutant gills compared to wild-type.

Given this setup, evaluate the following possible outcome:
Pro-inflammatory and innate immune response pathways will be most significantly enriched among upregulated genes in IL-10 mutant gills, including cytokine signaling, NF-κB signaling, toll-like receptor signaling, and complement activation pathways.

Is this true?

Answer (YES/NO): YES